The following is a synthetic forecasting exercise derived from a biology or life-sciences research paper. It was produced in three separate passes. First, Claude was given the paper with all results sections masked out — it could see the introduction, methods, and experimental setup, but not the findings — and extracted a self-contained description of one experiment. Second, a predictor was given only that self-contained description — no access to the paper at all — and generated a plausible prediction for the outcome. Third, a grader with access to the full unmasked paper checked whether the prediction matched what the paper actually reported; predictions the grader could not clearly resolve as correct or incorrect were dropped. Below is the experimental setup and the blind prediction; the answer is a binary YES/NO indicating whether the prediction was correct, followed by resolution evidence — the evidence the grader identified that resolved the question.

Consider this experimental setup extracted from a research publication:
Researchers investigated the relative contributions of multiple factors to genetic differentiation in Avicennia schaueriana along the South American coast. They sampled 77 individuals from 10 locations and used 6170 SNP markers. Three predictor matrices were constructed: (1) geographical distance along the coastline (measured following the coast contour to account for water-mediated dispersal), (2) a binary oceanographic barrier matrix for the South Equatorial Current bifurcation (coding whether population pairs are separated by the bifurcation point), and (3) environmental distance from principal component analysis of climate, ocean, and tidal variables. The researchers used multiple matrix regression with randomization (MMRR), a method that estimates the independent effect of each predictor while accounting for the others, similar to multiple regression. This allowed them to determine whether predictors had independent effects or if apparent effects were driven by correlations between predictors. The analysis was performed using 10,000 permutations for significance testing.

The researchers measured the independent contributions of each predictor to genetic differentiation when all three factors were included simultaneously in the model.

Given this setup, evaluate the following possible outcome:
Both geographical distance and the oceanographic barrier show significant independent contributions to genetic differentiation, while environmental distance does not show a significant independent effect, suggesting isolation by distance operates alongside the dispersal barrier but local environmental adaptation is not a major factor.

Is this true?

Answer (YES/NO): YES